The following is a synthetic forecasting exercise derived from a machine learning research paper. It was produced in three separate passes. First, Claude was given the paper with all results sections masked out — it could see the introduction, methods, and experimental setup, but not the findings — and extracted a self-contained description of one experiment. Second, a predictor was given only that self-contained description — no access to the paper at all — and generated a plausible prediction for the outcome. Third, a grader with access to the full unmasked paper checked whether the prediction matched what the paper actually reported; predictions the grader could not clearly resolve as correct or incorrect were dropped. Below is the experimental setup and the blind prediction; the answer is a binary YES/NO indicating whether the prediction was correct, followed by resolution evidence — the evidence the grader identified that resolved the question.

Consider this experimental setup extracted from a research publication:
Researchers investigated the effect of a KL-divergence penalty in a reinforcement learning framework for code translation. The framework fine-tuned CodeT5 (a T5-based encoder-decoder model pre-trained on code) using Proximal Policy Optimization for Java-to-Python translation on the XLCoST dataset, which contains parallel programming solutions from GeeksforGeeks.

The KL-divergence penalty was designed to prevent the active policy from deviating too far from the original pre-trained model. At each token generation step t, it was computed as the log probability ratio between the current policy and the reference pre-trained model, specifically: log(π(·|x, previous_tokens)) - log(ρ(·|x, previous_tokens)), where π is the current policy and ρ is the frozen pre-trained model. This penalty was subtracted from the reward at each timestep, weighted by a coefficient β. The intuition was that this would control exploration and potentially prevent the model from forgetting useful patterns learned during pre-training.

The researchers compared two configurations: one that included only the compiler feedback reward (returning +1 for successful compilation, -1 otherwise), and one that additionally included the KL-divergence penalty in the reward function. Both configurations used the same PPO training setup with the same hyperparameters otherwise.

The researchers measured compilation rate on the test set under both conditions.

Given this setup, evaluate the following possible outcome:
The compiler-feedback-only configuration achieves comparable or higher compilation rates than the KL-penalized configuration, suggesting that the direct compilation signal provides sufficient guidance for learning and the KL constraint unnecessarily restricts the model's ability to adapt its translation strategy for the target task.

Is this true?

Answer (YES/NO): NO